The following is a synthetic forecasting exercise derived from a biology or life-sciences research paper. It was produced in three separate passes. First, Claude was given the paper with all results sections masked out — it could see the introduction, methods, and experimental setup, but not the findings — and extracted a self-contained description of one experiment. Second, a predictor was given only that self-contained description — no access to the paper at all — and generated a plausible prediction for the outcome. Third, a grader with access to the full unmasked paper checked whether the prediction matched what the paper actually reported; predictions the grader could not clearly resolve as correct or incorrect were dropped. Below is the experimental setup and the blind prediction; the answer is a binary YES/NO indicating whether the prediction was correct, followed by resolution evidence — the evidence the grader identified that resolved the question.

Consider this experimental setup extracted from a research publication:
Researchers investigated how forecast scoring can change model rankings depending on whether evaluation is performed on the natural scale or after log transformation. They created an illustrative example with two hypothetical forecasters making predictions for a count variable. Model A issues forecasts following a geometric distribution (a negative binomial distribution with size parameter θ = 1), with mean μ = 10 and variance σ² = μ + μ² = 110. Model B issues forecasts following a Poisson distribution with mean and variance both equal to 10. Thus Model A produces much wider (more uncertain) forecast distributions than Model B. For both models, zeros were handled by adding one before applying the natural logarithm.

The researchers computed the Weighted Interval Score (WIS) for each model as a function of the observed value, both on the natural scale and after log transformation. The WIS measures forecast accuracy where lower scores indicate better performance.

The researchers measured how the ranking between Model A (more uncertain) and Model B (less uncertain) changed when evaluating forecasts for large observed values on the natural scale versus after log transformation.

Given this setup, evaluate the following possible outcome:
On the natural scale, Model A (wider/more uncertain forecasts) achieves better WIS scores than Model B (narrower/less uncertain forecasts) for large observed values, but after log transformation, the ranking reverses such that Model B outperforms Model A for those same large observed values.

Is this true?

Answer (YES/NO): YES